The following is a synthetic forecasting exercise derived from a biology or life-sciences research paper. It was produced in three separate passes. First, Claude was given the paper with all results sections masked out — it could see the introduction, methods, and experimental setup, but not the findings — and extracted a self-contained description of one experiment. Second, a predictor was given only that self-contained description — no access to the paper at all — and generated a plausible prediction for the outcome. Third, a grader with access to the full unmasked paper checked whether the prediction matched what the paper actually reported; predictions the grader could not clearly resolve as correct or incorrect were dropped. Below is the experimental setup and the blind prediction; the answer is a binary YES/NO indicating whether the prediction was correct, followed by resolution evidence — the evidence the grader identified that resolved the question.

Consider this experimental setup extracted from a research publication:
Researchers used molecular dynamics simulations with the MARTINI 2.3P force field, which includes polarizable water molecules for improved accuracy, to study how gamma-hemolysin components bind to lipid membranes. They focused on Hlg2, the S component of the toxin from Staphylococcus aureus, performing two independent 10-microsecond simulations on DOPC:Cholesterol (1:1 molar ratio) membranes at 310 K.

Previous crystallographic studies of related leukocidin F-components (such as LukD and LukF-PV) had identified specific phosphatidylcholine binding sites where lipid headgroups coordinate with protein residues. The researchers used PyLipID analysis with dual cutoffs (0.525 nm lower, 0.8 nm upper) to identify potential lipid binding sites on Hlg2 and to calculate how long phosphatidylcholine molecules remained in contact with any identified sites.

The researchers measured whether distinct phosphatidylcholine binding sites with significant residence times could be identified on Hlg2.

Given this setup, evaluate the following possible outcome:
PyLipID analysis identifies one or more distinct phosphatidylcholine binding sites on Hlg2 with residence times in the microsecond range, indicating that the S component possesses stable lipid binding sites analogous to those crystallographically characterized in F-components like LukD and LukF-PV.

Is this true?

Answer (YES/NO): NO